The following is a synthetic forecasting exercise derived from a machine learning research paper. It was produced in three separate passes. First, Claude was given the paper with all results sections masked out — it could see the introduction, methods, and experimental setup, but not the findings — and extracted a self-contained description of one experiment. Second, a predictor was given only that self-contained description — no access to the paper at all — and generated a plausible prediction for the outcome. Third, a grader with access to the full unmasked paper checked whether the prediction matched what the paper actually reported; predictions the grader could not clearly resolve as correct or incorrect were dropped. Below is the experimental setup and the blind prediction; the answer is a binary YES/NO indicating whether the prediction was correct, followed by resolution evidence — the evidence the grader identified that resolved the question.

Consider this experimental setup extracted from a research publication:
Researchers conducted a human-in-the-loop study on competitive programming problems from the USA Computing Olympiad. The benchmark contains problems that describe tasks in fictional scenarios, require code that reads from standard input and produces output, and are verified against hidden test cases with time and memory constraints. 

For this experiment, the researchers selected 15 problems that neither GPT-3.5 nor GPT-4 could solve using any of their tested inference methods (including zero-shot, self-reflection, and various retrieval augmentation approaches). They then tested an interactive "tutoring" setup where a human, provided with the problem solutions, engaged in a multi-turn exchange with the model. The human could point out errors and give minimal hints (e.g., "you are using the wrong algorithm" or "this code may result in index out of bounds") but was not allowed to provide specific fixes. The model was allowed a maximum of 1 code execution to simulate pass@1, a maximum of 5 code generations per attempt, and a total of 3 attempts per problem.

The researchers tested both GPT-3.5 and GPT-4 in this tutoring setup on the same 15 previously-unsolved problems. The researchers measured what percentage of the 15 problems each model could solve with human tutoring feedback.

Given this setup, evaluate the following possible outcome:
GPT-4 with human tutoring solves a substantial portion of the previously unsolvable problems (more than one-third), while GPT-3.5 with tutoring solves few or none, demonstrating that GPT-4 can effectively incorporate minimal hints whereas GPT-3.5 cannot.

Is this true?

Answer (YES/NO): YES